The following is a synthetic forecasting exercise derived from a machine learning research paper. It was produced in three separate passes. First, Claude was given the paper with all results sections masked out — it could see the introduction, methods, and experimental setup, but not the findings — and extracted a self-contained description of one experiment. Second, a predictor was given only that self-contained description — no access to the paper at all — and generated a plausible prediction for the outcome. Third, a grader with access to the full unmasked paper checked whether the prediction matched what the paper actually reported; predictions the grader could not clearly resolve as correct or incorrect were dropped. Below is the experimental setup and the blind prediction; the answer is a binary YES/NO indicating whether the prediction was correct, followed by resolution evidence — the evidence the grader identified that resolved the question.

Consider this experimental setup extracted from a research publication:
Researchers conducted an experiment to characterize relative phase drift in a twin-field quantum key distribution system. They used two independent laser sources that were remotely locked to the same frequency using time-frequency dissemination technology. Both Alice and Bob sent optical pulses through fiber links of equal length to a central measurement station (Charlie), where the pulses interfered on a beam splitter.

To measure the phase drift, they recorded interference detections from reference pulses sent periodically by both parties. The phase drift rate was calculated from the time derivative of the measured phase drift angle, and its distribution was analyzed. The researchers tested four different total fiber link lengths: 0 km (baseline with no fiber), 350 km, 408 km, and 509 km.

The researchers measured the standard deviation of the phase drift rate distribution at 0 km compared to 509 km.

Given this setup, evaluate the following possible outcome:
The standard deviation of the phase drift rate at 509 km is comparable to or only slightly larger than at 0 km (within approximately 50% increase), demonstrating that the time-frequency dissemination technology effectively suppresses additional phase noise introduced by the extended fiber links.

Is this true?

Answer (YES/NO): NO